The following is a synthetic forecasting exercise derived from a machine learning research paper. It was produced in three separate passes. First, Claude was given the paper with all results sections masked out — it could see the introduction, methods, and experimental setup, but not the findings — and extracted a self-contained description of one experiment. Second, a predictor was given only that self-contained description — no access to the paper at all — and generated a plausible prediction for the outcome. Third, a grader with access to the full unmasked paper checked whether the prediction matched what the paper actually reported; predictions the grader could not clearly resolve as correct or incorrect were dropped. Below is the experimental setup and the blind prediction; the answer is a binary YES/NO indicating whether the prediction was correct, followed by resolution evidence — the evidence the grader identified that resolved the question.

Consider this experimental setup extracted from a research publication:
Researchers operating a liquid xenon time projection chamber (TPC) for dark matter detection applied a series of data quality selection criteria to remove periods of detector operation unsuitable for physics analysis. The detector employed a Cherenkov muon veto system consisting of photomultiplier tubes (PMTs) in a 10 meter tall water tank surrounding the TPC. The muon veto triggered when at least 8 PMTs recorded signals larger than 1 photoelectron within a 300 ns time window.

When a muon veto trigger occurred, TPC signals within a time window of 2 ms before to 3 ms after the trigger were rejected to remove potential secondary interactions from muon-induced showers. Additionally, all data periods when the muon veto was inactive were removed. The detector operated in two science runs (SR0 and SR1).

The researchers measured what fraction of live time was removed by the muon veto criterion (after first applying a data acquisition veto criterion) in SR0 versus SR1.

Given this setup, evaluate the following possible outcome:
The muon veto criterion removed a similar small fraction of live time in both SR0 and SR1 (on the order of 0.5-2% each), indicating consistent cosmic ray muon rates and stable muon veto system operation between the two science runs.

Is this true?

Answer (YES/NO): NO